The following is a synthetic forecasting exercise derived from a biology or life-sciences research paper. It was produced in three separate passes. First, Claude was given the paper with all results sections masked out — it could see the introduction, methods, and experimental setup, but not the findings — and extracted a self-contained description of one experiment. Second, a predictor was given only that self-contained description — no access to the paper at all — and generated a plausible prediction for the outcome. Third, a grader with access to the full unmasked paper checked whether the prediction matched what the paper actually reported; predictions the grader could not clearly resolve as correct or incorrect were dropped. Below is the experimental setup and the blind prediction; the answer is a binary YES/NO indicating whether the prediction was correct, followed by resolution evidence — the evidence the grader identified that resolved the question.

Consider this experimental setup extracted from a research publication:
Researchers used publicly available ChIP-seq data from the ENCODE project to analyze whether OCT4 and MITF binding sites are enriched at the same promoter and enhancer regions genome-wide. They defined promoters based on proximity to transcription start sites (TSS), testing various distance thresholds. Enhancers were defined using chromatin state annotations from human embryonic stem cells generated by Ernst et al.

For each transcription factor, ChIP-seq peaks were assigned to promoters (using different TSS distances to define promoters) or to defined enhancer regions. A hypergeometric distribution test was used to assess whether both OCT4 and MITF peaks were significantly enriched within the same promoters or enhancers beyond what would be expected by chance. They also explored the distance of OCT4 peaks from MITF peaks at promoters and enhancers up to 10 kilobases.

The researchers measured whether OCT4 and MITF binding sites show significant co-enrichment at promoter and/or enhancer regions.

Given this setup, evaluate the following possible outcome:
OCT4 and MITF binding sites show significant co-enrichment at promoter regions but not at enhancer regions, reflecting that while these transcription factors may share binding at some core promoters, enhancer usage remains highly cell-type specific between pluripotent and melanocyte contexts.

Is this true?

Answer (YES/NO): NO